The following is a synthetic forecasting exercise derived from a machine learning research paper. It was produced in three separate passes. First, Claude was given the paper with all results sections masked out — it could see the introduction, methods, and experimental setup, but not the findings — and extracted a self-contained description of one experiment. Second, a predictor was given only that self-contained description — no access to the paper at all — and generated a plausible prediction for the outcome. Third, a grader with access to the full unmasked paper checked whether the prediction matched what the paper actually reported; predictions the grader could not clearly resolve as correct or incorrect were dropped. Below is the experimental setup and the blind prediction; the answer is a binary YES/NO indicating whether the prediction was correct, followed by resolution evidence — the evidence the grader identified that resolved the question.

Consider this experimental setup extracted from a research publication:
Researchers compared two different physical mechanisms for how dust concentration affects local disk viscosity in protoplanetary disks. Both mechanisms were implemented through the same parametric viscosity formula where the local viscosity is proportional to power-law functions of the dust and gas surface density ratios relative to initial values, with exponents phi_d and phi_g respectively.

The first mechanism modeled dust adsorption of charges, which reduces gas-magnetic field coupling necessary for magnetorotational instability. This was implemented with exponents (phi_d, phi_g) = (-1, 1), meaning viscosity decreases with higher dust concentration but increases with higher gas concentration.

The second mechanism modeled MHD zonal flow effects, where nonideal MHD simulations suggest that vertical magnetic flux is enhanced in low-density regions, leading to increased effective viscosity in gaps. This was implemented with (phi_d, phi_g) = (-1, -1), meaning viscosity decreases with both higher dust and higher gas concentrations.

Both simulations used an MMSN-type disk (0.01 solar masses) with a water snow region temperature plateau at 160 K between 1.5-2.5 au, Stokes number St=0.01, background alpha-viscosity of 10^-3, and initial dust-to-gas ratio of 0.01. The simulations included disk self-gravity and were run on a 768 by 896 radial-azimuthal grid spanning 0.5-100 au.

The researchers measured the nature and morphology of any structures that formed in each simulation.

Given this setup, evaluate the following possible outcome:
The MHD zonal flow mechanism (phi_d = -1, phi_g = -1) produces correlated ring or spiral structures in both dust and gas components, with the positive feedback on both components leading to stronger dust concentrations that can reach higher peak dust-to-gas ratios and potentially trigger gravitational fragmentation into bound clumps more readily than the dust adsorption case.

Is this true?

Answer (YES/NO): NO